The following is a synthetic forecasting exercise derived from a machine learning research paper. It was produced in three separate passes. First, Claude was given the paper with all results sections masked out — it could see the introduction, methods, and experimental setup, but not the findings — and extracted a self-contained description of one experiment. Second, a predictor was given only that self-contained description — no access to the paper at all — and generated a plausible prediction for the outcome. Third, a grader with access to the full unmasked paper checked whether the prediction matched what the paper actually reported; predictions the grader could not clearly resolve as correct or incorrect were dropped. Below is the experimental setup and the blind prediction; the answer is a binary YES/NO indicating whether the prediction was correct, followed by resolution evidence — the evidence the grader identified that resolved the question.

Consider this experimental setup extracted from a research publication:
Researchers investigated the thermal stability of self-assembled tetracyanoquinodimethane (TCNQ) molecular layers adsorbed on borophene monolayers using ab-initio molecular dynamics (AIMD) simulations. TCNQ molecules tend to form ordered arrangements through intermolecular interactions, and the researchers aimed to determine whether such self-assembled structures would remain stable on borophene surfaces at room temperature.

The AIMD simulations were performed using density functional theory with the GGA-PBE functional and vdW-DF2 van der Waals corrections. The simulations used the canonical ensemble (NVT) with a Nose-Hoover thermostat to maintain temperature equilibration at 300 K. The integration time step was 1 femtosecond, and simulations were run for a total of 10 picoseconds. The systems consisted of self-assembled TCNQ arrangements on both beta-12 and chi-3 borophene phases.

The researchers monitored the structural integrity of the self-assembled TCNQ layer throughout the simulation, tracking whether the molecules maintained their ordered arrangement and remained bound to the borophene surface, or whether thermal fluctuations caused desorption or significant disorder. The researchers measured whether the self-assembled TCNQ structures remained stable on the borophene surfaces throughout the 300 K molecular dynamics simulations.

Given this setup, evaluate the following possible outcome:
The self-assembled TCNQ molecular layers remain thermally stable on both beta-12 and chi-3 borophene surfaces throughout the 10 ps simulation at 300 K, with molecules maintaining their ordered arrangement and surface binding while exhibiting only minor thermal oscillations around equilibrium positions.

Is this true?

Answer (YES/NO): YES